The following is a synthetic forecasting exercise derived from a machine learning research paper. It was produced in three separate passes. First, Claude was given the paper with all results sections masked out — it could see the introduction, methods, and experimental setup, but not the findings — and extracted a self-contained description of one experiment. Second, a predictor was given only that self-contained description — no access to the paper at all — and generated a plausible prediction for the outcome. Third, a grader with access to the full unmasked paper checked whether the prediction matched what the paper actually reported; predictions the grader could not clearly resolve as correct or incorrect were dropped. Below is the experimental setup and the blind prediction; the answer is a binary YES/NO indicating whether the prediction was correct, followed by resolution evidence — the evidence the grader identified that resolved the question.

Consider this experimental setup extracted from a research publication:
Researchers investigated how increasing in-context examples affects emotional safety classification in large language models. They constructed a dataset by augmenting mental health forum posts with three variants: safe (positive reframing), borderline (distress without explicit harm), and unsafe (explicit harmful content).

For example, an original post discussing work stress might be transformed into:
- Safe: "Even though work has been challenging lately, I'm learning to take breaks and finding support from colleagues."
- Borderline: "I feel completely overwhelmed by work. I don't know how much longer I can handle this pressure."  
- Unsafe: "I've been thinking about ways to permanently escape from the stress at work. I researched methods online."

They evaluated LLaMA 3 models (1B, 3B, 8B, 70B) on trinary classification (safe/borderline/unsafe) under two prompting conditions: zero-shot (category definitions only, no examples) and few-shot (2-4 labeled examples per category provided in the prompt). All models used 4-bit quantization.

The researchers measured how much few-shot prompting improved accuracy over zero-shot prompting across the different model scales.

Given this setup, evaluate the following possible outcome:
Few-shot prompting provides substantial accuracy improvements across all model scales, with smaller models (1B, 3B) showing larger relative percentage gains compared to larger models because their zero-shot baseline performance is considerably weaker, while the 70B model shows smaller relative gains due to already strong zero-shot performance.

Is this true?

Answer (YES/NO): NO